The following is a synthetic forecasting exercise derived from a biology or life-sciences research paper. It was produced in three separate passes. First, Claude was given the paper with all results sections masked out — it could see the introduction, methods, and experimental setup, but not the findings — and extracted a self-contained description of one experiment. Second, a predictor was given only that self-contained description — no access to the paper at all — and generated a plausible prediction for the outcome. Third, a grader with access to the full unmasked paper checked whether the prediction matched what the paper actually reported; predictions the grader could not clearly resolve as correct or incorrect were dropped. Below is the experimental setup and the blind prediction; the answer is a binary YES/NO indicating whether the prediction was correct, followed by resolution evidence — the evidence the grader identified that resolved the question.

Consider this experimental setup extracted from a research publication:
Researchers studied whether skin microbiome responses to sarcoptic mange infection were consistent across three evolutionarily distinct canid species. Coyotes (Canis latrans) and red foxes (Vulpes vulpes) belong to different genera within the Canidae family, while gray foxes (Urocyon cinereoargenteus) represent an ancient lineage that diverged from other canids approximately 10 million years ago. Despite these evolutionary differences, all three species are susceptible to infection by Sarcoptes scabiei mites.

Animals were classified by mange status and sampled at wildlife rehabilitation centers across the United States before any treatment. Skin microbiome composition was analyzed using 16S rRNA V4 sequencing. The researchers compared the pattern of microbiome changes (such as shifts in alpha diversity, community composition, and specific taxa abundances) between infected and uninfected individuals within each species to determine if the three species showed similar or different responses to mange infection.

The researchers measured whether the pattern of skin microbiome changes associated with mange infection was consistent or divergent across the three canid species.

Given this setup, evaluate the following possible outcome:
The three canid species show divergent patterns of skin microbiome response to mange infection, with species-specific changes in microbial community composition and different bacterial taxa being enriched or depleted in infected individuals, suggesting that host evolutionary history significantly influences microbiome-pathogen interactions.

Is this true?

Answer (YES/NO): NO